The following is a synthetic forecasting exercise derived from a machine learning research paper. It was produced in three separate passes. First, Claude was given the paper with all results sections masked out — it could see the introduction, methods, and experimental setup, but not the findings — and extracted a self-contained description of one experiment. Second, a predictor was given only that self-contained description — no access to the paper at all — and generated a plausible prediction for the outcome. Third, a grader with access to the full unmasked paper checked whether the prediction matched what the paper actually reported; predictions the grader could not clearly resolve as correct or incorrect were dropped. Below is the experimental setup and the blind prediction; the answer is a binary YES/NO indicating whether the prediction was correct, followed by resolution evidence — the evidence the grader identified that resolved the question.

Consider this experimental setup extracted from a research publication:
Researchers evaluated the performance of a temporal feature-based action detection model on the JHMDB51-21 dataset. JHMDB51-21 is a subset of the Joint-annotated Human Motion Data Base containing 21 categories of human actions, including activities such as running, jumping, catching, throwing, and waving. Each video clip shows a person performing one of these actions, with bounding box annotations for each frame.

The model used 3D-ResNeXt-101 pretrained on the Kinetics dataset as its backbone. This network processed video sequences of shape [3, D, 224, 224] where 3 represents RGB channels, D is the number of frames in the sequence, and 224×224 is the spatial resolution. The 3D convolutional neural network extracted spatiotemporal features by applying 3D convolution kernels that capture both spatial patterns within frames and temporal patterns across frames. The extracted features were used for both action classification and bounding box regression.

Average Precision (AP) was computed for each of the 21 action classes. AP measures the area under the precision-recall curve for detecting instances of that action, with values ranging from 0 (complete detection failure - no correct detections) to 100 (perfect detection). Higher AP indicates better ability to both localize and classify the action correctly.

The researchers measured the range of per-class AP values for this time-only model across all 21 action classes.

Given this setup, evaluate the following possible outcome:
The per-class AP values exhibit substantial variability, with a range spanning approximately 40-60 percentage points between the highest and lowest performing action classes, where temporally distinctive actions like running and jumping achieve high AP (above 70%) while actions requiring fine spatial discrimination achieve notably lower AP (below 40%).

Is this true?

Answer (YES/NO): NO